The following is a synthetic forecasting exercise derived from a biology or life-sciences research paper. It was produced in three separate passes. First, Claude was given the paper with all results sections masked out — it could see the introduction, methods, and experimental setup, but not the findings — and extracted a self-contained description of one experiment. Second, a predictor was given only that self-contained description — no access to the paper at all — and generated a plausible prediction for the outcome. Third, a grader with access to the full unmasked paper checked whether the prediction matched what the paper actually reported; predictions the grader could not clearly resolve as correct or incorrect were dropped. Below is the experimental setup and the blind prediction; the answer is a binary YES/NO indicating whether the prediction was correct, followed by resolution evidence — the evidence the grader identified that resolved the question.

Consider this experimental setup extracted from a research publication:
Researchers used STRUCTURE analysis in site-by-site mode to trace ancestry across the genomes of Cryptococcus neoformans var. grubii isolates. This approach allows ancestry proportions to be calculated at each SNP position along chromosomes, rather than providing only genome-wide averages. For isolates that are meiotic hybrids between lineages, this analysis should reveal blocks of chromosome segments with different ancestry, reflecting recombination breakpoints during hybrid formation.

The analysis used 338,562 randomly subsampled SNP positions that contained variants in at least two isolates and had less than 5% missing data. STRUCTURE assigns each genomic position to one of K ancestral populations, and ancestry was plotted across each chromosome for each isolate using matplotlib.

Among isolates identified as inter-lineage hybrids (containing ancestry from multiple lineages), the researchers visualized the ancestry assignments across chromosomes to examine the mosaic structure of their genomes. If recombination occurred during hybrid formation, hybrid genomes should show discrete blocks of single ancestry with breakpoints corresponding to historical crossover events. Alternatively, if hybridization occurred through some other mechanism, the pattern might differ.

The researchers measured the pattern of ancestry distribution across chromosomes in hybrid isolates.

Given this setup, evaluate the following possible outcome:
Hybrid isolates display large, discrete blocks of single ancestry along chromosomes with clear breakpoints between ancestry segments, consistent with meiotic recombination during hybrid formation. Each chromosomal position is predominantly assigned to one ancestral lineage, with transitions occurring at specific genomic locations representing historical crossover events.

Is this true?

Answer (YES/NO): YES